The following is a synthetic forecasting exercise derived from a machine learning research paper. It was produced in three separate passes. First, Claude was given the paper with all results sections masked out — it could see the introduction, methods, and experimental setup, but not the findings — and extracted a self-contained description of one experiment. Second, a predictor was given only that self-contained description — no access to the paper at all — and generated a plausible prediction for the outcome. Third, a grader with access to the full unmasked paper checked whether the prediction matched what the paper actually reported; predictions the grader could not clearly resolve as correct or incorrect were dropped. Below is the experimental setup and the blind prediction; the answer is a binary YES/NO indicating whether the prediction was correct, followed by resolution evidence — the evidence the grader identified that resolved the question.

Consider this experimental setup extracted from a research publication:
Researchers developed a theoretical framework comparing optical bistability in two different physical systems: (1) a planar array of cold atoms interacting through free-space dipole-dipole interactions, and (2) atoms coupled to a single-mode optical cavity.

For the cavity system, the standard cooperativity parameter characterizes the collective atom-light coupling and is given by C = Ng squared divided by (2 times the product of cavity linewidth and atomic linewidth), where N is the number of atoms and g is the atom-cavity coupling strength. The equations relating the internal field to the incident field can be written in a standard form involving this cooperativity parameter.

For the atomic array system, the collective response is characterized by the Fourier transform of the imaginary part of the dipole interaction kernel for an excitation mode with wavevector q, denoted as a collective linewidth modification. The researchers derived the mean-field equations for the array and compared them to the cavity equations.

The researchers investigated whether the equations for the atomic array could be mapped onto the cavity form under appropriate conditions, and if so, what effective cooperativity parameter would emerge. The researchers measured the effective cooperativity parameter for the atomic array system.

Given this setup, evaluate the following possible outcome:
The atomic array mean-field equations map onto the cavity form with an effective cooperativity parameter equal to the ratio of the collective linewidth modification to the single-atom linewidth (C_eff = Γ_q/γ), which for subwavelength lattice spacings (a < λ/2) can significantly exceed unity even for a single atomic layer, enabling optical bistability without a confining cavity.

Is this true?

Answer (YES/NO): NO